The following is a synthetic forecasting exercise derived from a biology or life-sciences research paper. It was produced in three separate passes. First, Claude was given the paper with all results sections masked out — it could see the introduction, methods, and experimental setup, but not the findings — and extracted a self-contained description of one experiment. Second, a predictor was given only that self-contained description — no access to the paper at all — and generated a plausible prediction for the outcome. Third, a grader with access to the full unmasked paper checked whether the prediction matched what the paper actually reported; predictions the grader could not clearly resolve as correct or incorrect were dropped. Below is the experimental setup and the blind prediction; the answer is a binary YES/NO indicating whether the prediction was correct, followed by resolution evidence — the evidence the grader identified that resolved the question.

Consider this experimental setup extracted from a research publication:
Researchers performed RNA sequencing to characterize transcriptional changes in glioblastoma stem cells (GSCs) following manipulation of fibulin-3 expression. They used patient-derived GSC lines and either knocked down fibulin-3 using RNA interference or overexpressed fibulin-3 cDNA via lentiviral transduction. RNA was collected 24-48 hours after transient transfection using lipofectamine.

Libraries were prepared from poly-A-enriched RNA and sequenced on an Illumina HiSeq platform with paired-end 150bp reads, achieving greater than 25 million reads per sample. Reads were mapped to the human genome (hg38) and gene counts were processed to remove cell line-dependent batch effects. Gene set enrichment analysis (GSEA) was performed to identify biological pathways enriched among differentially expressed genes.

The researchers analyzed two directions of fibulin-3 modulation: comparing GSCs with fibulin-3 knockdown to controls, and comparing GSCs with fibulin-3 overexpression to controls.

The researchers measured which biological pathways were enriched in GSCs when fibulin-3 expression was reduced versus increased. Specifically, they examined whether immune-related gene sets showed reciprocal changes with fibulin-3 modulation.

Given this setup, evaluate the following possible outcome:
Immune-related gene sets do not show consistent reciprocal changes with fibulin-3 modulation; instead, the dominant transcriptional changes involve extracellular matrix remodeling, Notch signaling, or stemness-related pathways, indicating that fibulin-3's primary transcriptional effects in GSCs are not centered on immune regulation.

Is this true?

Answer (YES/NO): NO